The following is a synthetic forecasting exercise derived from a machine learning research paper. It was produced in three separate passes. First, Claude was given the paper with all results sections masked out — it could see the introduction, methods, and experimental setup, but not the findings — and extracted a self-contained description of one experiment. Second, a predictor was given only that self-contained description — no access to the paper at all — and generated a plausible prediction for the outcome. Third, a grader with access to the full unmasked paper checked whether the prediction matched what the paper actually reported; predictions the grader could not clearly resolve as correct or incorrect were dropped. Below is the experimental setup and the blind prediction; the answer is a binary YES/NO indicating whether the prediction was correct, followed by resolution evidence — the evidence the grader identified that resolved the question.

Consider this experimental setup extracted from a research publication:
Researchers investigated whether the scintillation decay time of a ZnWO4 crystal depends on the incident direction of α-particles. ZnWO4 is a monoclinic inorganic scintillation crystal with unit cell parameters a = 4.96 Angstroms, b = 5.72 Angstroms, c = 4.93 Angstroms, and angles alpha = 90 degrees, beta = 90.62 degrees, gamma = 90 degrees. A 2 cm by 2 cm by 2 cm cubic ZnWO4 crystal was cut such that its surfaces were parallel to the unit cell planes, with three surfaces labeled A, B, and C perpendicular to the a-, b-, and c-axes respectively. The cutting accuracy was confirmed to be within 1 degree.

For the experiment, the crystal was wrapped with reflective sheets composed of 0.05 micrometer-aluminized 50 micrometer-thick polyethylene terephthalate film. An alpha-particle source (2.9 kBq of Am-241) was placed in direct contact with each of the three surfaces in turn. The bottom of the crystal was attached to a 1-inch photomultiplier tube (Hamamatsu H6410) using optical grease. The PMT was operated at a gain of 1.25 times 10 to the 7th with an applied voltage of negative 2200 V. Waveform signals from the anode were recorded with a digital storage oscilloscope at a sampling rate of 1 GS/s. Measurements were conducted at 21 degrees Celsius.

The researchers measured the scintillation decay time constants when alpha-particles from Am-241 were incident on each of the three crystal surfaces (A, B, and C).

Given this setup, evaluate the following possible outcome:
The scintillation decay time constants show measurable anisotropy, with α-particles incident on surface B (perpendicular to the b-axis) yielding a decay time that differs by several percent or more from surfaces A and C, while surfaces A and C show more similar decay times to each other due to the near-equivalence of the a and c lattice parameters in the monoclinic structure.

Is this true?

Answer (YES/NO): YES